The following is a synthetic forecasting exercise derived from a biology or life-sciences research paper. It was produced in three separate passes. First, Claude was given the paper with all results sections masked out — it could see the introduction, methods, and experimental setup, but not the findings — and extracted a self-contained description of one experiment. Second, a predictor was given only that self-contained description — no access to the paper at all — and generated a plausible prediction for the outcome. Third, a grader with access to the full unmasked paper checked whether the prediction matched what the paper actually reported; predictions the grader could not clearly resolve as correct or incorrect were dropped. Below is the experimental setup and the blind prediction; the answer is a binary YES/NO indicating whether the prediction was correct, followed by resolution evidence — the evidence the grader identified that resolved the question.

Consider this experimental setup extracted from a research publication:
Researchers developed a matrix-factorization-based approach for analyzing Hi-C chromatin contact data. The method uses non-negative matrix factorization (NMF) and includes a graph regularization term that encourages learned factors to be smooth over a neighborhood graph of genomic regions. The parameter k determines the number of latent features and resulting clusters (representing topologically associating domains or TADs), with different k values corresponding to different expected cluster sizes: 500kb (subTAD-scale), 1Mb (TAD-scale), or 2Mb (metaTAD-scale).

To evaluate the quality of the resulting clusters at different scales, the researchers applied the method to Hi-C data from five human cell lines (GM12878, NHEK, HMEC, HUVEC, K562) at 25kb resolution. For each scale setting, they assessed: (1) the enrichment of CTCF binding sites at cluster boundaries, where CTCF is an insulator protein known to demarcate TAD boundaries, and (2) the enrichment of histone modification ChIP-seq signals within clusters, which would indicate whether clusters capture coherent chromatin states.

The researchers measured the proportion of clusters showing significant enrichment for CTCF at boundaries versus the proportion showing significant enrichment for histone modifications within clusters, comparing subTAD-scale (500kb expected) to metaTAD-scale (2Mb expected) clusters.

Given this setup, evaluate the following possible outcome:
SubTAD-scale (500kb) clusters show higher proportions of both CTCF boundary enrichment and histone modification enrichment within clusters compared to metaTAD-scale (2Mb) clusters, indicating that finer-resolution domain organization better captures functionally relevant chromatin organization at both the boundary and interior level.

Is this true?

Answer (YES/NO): NO